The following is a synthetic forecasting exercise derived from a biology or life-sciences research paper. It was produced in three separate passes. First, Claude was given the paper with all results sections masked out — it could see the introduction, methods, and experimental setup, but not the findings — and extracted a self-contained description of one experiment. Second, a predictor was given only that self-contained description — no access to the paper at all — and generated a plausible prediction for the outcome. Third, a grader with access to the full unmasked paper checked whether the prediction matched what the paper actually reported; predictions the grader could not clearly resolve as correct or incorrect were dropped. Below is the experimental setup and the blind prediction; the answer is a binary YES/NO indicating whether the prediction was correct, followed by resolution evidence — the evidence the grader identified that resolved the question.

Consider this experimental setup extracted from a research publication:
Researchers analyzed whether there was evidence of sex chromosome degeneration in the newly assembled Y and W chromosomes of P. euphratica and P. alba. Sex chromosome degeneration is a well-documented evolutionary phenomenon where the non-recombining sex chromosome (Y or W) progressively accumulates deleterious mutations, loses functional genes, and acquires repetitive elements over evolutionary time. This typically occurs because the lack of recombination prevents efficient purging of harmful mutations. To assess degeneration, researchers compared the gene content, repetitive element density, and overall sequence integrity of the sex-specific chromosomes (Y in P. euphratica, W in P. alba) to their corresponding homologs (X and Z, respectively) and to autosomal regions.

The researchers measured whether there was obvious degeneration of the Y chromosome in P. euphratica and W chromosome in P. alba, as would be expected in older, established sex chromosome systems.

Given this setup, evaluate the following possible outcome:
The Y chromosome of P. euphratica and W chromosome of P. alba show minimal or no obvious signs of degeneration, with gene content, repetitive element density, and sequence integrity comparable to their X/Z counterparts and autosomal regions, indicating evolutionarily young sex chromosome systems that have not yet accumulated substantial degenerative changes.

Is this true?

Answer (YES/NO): YES